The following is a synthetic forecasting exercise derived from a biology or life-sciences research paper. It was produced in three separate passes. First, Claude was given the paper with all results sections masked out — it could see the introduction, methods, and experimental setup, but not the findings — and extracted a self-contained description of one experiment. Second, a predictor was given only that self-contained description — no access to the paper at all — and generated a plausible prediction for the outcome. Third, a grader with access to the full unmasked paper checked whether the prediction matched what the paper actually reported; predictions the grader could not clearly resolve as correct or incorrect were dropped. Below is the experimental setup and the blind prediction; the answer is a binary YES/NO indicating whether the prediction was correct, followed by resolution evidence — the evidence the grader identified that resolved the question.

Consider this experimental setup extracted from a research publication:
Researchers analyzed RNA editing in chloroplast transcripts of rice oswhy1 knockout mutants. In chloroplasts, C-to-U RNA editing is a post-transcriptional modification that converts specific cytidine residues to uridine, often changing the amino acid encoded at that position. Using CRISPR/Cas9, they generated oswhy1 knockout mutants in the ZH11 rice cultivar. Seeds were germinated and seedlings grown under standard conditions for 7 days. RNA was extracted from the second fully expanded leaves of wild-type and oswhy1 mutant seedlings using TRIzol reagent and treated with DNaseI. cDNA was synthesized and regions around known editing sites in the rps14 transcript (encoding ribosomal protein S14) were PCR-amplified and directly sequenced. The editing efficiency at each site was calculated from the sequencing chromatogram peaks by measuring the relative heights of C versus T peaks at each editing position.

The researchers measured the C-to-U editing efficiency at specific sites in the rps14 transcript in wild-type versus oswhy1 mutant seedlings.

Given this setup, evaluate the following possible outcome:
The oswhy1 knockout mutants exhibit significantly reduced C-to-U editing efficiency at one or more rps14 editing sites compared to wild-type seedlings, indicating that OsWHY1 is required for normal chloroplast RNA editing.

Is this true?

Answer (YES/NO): YES